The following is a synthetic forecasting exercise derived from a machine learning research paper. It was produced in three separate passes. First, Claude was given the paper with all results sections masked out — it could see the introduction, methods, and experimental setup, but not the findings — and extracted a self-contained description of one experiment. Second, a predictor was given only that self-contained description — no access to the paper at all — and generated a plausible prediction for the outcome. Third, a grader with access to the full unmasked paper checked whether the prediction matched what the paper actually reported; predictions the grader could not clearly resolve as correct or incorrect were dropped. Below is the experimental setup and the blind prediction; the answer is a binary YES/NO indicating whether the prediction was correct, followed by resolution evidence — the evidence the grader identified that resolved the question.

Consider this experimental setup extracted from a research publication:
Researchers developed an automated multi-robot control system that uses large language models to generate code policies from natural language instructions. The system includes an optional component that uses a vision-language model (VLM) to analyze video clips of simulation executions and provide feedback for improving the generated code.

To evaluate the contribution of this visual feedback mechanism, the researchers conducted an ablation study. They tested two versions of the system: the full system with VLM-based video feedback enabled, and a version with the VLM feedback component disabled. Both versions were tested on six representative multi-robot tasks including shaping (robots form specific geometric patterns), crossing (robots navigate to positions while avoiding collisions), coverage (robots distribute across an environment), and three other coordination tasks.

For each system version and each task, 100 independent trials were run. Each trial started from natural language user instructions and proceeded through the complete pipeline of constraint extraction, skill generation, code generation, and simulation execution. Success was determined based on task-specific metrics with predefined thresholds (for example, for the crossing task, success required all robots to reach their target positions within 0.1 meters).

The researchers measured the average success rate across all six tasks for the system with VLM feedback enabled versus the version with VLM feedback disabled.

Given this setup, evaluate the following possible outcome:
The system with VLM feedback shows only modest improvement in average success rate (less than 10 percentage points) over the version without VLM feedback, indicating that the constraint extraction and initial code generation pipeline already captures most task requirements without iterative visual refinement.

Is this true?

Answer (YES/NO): YES